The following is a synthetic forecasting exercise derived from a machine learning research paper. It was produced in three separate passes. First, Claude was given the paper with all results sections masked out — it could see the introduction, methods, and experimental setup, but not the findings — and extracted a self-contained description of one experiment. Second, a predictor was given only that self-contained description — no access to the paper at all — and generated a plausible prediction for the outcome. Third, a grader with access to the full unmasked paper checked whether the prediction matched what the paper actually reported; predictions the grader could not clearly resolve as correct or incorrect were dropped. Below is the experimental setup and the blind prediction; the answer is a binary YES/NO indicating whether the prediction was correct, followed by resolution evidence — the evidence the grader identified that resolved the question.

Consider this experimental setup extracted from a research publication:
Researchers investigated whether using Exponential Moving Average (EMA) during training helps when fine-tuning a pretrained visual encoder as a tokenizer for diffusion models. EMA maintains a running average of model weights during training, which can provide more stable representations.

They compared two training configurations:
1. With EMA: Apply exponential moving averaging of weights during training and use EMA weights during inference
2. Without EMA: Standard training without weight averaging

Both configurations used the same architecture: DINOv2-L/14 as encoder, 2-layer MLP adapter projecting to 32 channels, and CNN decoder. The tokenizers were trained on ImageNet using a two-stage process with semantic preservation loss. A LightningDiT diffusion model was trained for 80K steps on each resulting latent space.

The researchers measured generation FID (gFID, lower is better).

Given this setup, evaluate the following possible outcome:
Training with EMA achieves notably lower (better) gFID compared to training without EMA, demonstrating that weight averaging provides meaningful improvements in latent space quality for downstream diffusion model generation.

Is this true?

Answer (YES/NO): NO